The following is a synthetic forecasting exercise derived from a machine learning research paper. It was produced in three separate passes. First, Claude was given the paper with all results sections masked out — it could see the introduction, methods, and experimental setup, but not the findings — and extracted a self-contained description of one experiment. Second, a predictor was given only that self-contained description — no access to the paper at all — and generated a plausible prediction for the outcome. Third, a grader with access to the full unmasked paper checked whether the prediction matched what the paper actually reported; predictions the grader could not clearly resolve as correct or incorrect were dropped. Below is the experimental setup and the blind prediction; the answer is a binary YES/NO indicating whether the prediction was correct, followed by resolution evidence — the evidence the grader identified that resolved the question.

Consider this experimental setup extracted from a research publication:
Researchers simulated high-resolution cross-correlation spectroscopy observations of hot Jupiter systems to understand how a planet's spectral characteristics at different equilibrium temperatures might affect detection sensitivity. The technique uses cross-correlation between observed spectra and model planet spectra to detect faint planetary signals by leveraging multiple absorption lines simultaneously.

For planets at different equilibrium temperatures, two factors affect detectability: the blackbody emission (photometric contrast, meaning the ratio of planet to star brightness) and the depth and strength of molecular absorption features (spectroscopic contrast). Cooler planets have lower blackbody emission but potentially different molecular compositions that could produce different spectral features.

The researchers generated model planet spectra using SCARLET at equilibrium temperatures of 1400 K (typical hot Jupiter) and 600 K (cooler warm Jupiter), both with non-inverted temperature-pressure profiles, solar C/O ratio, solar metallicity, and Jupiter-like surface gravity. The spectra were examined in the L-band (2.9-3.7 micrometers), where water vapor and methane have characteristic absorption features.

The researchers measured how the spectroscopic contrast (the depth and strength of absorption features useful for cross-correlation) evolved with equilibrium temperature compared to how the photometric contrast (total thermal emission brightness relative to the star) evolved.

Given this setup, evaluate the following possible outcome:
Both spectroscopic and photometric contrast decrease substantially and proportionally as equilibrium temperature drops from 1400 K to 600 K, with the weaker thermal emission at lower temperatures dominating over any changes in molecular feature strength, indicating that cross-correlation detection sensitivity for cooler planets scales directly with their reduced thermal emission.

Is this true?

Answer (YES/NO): NO